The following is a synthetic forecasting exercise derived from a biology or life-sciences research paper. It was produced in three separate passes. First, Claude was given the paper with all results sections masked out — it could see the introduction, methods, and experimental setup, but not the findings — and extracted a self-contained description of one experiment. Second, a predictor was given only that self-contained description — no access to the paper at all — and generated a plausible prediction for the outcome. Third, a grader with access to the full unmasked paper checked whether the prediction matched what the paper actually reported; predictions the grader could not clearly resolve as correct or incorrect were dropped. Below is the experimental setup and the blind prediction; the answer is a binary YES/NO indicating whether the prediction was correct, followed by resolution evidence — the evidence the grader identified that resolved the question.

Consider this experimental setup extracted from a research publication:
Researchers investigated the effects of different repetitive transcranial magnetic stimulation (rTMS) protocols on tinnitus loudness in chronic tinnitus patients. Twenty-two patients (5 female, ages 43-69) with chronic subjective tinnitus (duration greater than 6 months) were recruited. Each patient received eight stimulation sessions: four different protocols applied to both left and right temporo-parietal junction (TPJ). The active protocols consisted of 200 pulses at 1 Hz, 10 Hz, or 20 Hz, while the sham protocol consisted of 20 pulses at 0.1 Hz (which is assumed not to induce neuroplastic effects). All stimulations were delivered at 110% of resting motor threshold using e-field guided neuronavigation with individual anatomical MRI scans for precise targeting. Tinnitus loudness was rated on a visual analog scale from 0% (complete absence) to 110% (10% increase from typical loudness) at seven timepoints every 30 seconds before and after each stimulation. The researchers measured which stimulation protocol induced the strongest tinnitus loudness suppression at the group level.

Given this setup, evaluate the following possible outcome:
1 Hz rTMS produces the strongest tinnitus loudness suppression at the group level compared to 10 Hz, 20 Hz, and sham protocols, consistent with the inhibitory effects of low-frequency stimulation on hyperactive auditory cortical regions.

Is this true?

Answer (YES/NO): NO